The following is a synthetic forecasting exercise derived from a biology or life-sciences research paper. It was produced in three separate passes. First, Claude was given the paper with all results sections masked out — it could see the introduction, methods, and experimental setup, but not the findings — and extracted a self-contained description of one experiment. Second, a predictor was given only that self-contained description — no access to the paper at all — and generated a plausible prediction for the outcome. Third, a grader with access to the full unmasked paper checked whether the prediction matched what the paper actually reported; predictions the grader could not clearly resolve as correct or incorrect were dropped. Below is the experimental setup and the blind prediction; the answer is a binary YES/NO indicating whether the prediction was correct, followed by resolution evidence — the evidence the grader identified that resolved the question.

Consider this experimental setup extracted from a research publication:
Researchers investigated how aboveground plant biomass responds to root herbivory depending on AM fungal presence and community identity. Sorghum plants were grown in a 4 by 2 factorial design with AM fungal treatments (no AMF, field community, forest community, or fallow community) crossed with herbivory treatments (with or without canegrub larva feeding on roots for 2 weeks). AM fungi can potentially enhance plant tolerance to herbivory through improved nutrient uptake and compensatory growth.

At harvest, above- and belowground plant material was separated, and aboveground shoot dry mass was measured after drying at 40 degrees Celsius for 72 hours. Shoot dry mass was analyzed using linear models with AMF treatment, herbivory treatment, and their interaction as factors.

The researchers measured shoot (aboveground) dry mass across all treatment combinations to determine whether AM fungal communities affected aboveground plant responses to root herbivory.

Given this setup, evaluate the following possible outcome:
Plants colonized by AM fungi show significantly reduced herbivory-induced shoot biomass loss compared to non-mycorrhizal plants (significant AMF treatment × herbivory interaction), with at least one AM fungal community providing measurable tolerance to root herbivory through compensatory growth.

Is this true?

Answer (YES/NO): NO